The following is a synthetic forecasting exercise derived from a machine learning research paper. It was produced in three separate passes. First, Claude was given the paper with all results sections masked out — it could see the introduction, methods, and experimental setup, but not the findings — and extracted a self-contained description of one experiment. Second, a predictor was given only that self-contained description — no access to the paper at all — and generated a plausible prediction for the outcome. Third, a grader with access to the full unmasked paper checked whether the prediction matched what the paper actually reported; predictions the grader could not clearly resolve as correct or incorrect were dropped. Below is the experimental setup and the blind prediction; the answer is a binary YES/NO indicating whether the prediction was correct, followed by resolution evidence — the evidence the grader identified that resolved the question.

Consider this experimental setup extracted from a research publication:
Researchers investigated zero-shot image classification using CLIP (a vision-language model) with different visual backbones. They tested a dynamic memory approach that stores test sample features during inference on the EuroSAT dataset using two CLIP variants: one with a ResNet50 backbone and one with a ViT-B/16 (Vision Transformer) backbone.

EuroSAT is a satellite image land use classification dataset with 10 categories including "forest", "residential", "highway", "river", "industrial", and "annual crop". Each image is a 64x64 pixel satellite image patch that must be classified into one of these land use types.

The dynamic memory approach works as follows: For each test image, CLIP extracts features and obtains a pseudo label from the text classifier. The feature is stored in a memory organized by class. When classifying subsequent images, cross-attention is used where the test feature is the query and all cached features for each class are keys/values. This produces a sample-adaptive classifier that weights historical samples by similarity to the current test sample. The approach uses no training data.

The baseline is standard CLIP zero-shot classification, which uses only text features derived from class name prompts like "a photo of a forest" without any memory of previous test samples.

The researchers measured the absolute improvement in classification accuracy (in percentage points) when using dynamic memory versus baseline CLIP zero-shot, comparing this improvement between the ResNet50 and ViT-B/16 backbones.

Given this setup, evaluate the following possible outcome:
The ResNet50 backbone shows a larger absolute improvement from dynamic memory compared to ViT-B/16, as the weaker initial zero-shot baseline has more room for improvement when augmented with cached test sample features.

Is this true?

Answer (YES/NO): YES